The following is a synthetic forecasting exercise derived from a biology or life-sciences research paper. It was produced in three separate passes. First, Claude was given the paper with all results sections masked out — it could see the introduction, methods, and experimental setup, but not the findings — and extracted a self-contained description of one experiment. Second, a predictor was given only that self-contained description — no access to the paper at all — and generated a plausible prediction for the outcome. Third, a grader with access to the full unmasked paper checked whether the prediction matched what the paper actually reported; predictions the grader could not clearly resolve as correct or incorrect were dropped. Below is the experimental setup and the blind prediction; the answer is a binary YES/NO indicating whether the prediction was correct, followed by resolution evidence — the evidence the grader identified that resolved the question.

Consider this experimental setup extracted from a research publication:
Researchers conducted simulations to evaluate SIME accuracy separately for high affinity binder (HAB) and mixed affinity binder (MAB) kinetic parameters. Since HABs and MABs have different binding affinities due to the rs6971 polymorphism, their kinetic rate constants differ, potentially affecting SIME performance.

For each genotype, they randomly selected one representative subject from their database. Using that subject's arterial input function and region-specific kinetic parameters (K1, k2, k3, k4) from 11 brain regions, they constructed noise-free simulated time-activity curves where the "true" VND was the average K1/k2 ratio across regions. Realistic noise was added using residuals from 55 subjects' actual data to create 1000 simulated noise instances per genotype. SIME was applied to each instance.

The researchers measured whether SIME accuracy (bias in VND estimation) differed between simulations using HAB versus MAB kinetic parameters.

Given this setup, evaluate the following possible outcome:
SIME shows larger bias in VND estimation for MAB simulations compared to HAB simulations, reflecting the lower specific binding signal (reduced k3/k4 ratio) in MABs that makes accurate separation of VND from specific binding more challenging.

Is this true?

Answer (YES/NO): NO